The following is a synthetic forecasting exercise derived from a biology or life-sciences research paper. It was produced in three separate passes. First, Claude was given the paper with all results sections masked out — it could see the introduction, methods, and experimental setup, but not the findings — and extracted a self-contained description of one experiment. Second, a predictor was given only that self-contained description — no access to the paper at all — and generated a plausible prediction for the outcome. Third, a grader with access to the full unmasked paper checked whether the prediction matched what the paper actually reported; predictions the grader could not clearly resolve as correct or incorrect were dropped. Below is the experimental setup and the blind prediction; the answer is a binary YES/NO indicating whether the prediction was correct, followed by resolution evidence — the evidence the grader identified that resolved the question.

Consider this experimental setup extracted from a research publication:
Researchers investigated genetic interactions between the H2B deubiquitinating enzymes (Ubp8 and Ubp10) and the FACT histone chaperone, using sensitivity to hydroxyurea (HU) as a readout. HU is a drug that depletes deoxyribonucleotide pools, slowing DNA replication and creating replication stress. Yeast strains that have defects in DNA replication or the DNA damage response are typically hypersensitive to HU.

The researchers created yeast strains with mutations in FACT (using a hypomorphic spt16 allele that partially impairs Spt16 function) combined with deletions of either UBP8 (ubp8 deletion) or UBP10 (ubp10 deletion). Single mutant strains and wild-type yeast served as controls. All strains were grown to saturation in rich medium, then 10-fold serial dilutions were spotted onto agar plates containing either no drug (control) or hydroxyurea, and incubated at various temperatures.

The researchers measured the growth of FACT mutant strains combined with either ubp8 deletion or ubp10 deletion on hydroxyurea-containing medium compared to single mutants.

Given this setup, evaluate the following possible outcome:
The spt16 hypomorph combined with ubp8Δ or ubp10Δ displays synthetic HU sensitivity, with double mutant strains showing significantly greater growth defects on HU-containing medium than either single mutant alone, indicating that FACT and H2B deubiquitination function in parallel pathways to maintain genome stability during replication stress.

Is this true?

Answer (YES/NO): NO